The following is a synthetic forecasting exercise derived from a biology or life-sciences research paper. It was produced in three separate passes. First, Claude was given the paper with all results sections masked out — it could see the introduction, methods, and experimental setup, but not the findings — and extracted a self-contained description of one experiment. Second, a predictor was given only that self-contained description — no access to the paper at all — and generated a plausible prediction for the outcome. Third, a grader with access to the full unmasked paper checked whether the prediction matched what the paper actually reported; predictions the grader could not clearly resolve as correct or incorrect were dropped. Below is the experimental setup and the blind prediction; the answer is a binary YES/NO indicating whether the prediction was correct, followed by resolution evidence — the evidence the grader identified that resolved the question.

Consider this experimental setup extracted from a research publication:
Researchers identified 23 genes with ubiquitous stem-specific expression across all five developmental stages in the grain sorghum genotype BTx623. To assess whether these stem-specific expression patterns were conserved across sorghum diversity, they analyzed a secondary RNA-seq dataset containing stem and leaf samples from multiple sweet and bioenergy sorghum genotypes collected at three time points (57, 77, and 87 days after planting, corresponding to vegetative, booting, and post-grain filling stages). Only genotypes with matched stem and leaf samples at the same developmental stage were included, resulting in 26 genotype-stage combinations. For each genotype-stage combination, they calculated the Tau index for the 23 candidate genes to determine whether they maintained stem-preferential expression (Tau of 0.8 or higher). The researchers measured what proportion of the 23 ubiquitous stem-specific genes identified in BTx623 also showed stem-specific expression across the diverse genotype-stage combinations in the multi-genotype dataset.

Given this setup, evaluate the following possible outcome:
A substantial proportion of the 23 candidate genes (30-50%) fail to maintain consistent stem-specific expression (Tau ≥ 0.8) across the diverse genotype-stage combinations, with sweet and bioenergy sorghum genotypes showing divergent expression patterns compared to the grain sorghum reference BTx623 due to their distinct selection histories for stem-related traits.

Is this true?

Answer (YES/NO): NO